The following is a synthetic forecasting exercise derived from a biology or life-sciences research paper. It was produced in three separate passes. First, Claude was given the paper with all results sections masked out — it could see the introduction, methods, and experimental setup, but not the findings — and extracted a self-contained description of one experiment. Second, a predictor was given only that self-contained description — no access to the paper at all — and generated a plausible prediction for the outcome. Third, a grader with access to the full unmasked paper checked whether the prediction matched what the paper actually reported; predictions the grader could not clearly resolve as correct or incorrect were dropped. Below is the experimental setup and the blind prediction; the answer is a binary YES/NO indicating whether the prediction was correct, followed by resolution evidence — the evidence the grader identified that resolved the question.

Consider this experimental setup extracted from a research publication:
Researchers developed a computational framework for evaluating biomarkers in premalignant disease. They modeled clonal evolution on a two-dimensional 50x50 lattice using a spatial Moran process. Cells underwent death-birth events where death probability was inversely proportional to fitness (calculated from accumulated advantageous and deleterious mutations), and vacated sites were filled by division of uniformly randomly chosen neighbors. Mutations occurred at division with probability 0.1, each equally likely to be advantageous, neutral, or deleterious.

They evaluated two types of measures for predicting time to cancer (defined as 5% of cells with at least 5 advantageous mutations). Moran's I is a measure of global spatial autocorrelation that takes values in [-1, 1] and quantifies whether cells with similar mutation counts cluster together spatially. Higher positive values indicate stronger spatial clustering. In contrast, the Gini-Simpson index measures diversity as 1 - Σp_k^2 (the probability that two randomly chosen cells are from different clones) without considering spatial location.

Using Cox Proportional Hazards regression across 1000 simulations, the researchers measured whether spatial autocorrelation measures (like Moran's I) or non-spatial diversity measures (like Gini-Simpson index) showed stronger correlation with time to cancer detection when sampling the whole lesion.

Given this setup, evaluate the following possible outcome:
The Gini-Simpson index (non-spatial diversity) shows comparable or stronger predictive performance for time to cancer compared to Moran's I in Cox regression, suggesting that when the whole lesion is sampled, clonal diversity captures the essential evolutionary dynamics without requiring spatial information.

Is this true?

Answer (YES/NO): YES